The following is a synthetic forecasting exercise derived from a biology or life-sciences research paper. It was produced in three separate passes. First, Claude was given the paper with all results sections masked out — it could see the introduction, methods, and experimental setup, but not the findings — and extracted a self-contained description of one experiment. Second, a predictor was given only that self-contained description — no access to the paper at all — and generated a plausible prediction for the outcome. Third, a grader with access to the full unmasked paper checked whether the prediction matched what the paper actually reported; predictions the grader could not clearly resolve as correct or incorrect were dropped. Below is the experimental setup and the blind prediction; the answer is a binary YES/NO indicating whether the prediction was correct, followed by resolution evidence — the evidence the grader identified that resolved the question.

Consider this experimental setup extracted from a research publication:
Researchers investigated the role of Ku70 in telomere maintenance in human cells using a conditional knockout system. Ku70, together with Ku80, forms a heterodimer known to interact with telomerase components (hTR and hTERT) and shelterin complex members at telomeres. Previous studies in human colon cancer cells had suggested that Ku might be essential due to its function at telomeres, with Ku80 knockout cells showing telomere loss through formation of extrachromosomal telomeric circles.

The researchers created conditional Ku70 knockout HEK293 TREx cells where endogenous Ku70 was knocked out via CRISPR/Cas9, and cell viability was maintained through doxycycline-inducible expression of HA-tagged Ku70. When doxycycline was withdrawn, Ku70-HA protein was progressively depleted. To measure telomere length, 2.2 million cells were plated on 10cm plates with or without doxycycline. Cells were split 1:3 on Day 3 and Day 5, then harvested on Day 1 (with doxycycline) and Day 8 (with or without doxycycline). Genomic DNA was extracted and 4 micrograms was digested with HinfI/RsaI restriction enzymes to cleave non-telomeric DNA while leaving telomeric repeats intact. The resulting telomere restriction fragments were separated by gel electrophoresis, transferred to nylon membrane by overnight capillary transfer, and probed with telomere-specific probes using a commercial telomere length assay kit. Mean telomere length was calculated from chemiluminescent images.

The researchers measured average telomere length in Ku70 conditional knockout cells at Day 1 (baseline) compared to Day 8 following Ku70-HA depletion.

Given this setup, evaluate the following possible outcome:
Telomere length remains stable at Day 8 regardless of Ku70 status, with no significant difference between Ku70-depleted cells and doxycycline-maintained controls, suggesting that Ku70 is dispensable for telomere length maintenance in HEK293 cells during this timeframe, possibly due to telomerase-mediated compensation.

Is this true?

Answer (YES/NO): YES